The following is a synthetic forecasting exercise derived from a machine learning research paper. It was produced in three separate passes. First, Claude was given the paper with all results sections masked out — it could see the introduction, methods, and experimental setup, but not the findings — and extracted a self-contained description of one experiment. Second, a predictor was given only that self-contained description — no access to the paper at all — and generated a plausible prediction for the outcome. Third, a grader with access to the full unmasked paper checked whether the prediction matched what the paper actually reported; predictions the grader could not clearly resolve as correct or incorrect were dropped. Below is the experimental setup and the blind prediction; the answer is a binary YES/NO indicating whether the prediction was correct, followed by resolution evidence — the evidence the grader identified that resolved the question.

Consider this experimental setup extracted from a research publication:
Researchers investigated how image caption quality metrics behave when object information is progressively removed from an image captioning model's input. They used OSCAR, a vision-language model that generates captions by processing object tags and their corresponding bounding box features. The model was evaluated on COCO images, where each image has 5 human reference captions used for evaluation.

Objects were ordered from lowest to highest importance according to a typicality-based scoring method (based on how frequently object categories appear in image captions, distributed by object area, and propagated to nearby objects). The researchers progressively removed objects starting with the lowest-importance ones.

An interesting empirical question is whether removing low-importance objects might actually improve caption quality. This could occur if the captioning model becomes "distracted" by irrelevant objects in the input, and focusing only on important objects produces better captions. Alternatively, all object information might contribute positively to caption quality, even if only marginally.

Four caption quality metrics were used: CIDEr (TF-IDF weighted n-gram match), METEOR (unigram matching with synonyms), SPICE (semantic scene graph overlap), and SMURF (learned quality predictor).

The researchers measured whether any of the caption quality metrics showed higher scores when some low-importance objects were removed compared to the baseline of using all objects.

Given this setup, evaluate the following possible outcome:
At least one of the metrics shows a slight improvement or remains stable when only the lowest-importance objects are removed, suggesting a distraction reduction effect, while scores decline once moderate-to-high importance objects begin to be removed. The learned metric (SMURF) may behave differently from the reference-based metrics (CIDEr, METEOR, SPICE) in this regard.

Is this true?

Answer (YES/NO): YES